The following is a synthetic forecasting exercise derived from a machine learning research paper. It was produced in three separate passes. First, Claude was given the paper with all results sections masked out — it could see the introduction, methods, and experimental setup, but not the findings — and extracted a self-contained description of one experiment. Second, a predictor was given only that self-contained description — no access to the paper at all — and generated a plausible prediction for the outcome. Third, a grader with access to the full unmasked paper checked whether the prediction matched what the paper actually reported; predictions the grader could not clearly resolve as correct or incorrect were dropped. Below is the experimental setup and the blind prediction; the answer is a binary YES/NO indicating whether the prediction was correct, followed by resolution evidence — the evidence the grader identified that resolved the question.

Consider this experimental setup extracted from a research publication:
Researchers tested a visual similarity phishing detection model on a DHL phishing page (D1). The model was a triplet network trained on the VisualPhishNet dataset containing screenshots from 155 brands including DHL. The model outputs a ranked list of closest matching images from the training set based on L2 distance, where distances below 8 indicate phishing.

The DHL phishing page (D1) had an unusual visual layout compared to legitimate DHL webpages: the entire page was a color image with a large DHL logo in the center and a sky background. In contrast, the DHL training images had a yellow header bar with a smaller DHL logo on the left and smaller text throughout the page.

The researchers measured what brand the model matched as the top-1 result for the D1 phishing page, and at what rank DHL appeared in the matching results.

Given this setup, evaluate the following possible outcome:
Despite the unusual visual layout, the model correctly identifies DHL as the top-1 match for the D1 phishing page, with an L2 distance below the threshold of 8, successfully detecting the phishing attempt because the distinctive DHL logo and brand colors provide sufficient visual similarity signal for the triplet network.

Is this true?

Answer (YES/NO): NO